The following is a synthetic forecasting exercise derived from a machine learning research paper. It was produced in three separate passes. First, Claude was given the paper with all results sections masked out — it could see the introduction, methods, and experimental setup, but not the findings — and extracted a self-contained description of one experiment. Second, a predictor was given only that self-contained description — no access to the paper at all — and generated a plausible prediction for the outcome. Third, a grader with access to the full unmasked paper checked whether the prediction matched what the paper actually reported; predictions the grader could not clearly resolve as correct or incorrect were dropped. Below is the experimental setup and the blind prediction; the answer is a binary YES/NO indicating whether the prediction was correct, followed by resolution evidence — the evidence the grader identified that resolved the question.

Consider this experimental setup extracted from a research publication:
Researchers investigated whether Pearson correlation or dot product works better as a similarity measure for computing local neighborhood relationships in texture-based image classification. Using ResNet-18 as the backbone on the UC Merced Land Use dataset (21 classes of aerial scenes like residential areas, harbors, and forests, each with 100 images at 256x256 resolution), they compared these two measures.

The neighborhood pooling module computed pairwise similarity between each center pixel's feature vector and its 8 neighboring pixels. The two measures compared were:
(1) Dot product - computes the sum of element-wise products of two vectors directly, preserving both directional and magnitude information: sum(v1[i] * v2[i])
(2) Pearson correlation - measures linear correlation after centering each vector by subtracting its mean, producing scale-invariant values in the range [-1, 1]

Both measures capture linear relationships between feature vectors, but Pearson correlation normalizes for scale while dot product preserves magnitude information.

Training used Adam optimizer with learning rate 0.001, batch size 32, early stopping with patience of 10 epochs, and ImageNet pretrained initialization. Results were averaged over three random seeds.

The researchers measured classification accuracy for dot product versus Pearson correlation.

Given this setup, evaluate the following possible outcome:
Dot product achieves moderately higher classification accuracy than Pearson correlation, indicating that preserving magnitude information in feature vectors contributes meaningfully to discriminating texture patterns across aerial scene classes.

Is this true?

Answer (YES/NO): NO